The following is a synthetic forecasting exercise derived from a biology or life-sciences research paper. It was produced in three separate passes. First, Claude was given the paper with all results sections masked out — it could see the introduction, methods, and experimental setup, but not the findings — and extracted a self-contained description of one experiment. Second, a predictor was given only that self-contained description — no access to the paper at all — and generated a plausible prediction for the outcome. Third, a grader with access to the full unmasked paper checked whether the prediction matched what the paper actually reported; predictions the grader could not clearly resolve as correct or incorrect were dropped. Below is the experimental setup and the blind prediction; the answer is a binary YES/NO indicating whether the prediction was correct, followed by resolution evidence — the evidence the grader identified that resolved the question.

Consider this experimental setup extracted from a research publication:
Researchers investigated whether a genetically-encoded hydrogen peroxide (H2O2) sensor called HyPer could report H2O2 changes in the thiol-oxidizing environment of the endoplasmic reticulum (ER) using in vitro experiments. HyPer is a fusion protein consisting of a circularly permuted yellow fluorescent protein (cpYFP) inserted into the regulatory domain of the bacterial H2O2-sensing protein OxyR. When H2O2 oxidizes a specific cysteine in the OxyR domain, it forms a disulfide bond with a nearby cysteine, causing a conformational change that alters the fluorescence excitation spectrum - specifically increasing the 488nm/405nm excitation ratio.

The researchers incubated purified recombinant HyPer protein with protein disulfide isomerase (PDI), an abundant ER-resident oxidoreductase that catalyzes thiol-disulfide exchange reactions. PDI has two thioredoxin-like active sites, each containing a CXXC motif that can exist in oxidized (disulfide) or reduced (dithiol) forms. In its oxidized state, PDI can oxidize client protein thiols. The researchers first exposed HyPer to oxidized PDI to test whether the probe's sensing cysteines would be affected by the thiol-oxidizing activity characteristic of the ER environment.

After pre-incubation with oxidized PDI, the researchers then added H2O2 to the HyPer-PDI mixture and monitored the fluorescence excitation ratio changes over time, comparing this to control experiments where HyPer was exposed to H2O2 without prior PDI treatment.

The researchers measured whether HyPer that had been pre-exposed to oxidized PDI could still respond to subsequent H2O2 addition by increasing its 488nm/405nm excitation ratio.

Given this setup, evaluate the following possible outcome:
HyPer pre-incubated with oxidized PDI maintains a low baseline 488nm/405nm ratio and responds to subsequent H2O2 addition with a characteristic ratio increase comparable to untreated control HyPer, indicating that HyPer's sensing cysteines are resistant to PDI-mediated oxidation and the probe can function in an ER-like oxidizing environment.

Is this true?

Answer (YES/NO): NO